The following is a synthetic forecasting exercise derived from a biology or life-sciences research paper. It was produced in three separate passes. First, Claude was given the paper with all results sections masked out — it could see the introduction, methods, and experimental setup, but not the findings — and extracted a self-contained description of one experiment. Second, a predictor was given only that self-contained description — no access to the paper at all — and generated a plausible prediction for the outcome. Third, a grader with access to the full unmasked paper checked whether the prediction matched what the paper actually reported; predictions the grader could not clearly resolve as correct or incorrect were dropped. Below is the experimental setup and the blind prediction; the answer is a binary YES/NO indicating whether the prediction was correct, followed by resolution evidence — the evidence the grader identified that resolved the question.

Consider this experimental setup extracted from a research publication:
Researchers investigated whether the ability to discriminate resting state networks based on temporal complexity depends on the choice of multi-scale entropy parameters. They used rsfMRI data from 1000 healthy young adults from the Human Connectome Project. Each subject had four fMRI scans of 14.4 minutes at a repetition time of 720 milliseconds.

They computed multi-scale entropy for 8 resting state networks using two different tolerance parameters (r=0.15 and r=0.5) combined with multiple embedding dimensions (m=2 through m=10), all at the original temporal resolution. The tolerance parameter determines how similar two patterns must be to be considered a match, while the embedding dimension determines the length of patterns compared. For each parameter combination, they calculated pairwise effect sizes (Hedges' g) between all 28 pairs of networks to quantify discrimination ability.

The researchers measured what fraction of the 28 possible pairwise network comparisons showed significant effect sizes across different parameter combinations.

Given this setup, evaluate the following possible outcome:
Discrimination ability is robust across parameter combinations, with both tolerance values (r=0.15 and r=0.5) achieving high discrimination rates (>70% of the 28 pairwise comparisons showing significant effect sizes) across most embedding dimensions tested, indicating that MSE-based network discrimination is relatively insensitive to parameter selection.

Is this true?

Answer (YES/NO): NO